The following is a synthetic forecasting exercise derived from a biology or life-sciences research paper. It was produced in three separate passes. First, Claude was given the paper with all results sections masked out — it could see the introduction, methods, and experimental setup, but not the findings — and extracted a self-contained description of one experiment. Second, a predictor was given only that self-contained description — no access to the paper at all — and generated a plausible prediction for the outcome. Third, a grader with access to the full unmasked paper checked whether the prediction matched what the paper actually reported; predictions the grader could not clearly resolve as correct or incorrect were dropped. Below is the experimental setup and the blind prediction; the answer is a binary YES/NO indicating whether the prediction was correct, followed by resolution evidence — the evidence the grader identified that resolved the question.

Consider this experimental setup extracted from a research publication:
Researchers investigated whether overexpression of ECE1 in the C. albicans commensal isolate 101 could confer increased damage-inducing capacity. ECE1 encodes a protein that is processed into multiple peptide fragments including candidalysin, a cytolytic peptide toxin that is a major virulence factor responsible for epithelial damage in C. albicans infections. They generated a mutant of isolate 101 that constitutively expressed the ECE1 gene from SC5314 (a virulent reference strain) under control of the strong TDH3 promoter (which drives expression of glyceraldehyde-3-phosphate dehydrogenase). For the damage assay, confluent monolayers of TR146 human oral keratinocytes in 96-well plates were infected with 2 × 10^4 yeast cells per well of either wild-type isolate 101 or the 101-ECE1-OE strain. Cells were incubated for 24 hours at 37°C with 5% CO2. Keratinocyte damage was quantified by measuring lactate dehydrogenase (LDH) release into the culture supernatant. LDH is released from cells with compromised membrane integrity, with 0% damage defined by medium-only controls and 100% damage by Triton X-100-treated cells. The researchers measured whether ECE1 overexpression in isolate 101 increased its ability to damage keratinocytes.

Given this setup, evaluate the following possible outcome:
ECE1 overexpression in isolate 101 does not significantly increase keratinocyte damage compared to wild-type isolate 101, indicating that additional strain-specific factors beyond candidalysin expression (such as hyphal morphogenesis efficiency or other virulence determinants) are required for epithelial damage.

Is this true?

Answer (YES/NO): YES